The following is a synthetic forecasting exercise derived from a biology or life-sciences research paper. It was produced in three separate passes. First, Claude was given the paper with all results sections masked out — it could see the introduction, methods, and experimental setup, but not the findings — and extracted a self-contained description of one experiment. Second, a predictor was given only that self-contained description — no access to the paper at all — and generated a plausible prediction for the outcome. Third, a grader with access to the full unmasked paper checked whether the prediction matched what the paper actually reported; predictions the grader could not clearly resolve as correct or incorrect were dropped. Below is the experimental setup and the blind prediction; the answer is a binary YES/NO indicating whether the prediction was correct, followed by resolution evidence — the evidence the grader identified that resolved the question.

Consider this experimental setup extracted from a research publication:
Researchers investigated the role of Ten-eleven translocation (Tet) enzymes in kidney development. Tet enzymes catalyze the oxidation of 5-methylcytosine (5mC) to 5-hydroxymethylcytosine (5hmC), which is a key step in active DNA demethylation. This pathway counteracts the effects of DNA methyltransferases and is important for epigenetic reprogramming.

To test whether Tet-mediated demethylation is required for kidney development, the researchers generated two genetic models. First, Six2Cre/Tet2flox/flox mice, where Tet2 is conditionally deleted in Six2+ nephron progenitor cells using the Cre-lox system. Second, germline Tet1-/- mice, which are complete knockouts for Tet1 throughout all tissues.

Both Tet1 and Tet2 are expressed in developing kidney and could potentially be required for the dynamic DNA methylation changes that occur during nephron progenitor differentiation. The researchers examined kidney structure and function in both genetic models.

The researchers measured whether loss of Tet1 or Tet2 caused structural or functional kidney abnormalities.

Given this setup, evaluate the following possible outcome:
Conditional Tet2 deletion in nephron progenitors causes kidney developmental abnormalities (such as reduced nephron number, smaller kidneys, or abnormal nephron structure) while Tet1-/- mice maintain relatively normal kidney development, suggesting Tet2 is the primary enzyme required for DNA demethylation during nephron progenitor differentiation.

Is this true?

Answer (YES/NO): NO